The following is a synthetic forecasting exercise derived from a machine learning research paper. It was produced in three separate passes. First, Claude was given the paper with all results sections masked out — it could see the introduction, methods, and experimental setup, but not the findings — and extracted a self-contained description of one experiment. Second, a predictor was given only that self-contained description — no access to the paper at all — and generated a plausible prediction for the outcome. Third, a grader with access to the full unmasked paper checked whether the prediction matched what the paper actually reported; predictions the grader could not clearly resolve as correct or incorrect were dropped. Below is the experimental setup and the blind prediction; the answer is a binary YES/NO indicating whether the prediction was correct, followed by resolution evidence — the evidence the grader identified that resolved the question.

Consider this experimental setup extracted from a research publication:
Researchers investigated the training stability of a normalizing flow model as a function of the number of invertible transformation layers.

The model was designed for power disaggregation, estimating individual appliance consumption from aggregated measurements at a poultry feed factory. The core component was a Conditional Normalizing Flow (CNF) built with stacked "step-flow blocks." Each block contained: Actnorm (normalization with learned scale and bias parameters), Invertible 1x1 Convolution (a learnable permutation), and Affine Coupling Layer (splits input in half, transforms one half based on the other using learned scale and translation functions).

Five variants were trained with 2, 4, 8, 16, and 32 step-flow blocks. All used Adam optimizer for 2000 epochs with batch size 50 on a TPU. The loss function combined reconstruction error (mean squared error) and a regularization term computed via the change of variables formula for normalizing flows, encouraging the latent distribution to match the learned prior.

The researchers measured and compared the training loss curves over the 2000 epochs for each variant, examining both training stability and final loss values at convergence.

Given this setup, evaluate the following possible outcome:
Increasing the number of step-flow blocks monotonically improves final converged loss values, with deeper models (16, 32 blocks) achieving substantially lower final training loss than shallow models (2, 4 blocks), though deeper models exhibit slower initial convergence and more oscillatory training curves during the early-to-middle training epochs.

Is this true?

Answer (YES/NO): NO